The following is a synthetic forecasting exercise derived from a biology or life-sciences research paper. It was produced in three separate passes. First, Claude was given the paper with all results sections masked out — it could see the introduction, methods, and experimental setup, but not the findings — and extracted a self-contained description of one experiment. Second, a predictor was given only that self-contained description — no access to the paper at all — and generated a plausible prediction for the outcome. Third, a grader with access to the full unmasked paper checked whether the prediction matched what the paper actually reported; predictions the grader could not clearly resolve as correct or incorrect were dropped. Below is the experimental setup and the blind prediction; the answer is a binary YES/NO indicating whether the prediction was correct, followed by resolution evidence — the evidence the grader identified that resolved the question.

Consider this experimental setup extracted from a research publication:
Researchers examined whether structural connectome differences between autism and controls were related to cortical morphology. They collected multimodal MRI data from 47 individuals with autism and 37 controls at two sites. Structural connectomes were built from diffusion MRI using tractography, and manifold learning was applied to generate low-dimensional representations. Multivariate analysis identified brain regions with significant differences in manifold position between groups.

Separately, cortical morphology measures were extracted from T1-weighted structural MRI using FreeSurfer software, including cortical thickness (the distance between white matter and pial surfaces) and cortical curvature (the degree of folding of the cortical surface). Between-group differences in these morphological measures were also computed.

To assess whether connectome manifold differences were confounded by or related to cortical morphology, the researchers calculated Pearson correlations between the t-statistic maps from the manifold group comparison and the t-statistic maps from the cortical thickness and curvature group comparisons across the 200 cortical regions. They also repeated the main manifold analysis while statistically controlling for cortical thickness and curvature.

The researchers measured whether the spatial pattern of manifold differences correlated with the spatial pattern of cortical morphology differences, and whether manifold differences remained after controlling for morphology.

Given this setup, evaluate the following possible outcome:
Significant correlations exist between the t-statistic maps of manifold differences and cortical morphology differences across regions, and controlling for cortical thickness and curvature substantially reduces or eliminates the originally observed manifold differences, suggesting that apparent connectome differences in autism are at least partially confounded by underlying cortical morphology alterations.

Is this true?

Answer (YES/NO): NO